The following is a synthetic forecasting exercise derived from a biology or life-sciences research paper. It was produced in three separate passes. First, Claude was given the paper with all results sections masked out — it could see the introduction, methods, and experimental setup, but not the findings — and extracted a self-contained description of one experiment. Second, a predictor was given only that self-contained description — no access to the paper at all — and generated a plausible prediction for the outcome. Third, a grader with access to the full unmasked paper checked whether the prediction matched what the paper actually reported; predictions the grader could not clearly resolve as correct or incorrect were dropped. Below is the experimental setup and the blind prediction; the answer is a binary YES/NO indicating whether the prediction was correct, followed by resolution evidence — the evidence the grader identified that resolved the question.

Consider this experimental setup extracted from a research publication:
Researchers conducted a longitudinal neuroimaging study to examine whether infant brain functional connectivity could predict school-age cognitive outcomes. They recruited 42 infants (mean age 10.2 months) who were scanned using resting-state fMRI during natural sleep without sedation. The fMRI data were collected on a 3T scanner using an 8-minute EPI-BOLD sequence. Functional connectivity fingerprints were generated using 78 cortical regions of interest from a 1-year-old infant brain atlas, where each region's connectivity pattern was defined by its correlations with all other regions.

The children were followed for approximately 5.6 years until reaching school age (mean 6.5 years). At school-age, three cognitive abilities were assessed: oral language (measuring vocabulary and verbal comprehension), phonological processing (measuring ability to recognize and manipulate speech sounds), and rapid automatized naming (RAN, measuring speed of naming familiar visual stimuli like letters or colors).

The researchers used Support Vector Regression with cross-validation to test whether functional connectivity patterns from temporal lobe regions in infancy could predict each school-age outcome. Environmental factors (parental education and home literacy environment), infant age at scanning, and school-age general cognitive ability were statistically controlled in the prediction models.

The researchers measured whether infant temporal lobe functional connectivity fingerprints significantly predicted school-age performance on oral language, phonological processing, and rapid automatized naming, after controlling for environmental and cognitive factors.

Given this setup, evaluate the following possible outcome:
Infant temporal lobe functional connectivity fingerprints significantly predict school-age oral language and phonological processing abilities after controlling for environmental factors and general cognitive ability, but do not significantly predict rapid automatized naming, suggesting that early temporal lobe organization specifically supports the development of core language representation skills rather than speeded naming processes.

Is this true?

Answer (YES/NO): YES